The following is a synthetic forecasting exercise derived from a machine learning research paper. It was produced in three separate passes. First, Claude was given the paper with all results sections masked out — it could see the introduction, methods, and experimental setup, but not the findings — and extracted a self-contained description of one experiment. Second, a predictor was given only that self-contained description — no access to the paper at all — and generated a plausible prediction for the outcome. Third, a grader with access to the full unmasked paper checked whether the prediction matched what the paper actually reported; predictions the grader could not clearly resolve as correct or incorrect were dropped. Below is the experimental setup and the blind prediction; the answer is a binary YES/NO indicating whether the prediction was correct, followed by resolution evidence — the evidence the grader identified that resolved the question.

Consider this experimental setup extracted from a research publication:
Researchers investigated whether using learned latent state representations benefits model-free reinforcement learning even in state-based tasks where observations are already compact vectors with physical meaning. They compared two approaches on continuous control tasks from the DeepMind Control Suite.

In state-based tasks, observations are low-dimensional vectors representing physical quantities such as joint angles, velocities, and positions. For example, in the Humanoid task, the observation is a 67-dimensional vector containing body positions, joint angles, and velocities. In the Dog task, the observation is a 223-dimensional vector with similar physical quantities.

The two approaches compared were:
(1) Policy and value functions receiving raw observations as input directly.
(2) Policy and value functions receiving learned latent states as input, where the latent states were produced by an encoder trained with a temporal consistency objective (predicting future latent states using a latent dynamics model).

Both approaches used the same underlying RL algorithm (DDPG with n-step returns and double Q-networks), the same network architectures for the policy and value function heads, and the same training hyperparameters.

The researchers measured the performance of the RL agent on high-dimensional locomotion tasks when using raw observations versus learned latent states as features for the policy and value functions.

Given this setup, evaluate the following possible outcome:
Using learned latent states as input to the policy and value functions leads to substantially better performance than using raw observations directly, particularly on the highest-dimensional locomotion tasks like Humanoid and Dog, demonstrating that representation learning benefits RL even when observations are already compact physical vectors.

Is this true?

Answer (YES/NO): YES